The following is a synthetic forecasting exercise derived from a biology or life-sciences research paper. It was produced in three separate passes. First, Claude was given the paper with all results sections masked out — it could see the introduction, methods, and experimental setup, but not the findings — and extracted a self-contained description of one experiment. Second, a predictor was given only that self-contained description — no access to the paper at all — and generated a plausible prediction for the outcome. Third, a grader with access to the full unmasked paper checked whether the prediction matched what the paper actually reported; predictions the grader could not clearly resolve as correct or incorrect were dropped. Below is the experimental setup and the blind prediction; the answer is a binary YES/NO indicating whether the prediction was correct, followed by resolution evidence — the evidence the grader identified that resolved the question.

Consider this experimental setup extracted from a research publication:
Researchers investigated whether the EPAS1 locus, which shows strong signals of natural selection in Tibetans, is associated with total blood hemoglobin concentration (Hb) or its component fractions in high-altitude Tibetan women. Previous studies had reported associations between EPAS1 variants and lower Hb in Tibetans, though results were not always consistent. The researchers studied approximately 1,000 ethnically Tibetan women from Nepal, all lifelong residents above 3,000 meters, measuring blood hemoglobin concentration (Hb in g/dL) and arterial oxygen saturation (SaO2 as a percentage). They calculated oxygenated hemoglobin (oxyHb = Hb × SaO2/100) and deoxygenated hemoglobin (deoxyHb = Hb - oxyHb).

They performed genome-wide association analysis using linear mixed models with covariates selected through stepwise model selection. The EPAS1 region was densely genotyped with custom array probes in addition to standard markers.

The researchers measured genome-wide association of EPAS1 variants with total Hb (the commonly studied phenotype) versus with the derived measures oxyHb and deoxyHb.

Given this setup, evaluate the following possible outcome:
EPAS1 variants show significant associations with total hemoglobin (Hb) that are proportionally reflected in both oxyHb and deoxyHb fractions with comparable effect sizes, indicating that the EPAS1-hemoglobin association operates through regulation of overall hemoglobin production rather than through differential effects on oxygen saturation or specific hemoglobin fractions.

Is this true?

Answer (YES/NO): NO